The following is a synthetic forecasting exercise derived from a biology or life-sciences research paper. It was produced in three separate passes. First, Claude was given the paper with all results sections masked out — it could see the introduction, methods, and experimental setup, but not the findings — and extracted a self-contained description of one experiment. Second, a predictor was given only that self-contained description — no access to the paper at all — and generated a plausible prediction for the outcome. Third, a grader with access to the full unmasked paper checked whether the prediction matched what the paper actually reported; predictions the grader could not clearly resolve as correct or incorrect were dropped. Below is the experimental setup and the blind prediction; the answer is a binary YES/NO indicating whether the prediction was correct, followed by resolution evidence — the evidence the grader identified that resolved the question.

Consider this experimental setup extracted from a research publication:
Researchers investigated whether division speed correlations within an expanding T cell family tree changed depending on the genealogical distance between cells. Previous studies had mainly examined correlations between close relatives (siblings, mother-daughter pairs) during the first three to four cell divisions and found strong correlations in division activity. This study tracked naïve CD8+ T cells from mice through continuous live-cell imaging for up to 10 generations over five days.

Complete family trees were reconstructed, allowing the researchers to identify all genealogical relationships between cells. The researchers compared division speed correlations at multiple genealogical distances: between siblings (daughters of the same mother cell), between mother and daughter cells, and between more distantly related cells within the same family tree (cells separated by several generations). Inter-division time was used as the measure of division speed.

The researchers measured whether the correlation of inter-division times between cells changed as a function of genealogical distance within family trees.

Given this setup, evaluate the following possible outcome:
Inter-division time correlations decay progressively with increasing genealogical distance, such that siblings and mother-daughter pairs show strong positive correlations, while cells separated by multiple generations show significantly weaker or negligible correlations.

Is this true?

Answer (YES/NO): YES